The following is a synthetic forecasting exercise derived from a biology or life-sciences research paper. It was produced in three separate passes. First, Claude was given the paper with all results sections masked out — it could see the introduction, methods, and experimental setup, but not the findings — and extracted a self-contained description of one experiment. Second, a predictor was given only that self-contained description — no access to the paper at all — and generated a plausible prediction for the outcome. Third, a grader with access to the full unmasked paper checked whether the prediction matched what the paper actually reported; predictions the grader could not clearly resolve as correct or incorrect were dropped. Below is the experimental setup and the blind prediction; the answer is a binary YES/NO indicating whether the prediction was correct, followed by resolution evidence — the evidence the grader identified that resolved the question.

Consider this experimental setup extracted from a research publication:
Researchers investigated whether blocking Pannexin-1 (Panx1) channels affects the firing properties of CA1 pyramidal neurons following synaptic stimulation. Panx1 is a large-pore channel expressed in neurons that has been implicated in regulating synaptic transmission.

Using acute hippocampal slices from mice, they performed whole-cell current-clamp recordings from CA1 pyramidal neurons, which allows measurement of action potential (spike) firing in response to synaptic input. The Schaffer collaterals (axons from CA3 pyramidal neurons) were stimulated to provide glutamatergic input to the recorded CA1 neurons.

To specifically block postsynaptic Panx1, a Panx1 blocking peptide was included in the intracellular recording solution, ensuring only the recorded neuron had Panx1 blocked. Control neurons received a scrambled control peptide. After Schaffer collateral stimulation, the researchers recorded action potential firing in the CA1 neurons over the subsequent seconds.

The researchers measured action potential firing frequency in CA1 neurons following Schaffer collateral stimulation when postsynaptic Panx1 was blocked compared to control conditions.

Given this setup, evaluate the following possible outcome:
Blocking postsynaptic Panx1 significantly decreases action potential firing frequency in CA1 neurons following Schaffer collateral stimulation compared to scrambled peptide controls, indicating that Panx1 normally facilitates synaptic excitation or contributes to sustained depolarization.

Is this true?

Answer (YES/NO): NO